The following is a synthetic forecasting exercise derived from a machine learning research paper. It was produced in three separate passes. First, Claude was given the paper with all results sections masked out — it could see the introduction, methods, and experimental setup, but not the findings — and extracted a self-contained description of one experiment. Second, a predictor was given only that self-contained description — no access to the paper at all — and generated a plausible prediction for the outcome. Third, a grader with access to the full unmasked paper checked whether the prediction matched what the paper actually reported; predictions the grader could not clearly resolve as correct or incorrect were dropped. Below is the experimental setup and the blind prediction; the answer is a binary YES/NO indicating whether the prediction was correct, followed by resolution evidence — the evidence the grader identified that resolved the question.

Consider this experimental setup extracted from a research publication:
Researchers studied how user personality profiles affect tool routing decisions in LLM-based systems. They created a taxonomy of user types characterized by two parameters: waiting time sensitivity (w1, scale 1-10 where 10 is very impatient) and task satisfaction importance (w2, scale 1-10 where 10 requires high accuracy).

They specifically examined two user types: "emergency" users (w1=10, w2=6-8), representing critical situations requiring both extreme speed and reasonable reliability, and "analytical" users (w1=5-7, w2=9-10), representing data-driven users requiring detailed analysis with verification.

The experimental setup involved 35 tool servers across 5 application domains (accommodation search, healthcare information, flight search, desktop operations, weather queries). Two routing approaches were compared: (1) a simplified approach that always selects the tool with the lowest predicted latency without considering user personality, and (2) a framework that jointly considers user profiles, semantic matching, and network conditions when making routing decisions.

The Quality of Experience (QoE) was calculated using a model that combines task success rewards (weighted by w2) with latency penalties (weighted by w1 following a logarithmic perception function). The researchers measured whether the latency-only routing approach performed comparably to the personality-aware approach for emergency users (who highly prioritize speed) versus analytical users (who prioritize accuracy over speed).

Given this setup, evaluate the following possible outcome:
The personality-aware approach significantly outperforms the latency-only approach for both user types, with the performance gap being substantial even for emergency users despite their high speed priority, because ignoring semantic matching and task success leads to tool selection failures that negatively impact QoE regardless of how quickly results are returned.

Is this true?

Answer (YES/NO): NO